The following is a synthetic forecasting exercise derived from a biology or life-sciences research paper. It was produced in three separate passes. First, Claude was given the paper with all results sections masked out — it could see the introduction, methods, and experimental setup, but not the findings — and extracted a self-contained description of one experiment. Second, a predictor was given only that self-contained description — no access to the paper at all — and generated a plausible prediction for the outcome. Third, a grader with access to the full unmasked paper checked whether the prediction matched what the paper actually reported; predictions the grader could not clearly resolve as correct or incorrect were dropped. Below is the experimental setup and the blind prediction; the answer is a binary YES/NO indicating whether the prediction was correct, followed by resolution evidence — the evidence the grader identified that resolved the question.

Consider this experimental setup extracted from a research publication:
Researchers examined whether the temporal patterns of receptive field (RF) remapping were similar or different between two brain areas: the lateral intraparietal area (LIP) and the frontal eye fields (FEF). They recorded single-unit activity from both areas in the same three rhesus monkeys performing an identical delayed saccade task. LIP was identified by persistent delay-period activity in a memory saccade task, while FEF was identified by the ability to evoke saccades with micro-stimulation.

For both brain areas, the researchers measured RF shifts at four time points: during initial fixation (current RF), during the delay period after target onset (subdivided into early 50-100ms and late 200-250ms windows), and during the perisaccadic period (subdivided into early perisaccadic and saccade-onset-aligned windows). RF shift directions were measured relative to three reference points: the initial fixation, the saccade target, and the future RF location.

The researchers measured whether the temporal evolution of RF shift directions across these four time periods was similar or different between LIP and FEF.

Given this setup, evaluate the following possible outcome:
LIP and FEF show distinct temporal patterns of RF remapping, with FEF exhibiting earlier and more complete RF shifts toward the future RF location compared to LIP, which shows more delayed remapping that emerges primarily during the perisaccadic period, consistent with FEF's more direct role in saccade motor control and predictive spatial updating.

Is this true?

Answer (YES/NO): NO